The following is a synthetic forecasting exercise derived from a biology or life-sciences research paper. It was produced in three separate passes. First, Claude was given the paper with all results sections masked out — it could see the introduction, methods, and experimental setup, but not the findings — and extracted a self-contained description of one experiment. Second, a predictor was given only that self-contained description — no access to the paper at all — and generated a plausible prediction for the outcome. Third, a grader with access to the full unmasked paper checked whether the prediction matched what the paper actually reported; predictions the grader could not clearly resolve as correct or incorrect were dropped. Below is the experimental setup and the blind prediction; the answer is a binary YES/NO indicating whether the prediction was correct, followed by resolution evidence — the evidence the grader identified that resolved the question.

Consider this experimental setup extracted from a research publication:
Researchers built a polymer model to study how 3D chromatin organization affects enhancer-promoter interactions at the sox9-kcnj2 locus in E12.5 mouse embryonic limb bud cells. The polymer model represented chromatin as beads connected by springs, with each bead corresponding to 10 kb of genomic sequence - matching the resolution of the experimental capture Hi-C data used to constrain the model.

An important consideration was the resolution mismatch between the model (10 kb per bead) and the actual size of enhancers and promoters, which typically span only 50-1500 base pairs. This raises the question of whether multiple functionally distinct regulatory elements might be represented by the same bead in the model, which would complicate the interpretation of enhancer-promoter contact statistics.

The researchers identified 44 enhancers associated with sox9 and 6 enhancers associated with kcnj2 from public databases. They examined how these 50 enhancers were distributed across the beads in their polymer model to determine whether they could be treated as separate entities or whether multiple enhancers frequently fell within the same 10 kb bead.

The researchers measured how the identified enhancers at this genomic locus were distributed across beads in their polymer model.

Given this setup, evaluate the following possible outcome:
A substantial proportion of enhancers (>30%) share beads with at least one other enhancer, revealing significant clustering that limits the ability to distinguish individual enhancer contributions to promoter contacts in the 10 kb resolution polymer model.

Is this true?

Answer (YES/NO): NO